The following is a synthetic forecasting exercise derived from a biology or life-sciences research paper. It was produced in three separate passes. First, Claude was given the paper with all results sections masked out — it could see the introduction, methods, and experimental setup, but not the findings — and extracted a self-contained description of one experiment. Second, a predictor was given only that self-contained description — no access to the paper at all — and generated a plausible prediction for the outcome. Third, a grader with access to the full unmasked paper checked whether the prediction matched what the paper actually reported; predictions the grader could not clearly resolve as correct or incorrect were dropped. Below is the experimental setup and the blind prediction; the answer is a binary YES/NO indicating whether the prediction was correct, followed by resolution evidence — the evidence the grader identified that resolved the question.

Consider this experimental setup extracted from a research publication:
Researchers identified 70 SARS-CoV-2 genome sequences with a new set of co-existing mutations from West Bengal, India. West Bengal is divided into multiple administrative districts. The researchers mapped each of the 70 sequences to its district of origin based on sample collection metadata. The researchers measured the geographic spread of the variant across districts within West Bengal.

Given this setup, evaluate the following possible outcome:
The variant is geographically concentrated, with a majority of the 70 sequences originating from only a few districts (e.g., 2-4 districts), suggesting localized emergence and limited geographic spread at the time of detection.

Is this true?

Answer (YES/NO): NO